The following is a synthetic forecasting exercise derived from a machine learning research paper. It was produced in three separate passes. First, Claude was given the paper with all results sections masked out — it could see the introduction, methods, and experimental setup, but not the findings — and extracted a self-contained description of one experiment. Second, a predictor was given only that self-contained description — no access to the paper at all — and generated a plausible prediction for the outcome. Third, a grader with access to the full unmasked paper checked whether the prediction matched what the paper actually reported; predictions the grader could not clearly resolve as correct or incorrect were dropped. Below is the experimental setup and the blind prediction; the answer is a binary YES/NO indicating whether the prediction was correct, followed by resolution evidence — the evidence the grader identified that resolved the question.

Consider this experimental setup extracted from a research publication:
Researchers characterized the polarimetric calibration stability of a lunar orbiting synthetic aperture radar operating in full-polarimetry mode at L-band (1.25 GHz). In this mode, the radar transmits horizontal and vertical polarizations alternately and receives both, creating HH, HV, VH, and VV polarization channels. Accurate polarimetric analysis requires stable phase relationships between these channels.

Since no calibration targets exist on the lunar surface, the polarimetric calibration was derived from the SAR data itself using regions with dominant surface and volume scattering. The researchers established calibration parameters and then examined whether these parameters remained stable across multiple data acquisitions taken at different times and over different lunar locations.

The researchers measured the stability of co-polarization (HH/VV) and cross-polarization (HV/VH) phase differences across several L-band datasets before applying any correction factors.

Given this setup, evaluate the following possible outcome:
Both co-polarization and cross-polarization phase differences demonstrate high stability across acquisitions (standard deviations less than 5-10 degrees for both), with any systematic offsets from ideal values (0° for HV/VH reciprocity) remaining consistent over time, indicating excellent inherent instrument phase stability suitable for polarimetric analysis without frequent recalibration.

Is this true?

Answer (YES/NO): YES